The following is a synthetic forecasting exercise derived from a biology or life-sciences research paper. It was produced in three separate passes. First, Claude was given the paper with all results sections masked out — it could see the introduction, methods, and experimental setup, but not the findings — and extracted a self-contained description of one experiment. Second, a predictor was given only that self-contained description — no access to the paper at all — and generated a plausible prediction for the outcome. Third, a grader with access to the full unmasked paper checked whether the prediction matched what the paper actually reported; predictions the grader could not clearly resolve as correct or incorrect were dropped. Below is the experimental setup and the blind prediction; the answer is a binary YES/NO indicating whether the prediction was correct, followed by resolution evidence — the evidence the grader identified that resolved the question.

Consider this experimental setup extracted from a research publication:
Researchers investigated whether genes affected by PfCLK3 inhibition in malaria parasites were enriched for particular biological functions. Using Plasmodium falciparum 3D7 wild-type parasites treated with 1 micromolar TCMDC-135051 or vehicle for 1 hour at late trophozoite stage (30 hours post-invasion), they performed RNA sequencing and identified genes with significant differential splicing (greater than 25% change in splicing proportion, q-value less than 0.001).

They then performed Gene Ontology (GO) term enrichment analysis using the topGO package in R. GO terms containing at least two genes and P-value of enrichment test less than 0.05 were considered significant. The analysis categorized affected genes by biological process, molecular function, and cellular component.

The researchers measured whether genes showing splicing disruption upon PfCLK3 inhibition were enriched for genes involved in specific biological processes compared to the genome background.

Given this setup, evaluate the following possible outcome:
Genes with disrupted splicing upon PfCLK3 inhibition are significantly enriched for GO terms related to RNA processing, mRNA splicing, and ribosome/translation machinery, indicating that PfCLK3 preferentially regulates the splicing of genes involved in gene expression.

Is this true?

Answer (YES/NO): YES